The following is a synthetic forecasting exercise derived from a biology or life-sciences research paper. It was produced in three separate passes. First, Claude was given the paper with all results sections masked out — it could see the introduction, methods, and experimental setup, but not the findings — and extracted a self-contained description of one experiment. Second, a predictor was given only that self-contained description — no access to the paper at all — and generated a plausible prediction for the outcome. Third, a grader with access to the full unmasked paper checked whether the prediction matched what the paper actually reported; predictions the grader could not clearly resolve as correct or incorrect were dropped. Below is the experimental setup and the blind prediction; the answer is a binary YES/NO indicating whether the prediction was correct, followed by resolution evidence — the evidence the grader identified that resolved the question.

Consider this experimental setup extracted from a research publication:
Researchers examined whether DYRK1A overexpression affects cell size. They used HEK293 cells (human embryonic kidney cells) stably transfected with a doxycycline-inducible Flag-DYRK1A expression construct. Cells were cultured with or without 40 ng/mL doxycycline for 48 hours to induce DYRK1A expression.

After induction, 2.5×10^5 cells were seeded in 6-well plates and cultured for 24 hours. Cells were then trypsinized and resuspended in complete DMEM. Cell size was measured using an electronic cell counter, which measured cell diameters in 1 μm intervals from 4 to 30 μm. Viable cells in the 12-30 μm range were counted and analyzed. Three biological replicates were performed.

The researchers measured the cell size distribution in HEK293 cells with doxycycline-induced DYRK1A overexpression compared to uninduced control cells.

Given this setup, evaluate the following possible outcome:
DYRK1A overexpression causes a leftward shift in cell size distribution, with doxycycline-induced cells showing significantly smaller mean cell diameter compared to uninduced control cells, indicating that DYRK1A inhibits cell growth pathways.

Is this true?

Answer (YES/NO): NO